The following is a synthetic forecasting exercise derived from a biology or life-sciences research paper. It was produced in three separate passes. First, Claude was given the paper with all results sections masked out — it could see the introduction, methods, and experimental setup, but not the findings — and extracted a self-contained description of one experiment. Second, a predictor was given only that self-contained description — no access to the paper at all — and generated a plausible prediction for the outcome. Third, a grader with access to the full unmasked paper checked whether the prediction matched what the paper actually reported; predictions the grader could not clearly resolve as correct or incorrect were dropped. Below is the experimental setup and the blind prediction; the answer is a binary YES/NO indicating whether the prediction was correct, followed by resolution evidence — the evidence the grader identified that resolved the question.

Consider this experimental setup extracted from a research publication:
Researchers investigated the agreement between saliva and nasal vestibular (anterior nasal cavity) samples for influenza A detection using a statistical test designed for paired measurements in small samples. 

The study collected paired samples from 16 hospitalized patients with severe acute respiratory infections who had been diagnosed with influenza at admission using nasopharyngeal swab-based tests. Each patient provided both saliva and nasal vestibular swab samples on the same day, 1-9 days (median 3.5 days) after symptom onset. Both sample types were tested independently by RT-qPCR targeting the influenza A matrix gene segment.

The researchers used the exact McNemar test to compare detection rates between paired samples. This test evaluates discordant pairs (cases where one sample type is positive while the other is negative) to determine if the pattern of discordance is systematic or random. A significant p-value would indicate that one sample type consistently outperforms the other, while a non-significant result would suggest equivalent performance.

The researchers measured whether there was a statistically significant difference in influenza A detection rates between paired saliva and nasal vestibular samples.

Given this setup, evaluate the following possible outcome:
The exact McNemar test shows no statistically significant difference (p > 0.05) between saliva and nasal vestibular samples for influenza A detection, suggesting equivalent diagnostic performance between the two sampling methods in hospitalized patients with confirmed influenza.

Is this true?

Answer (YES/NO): NO